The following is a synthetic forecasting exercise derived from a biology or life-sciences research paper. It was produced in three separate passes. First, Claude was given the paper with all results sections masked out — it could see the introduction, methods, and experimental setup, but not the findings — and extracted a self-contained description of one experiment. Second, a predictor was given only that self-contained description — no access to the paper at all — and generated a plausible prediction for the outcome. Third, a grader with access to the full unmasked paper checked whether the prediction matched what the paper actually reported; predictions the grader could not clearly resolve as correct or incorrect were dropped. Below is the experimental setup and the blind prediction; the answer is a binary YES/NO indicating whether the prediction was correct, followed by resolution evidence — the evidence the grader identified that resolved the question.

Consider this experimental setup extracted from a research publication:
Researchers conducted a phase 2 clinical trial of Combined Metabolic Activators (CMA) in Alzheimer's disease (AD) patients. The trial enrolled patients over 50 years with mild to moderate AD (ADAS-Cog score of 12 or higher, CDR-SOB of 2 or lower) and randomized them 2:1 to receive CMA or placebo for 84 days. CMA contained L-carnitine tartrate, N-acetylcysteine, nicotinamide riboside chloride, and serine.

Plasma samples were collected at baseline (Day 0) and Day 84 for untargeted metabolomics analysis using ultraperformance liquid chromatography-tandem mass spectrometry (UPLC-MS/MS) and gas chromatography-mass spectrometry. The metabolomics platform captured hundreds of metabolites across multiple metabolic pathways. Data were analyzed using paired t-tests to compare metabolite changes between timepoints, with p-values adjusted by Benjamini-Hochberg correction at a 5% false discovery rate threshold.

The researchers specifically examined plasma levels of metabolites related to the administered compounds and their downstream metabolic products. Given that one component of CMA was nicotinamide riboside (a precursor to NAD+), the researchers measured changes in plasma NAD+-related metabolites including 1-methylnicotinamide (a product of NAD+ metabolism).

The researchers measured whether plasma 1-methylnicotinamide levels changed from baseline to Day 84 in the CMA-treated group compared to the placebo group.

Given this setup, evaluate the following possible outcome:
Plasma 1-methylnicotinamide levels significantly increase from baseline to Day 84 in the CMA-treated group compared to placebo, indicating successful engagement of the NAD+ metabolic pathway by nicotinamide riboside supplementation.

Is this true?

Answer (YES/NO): YES